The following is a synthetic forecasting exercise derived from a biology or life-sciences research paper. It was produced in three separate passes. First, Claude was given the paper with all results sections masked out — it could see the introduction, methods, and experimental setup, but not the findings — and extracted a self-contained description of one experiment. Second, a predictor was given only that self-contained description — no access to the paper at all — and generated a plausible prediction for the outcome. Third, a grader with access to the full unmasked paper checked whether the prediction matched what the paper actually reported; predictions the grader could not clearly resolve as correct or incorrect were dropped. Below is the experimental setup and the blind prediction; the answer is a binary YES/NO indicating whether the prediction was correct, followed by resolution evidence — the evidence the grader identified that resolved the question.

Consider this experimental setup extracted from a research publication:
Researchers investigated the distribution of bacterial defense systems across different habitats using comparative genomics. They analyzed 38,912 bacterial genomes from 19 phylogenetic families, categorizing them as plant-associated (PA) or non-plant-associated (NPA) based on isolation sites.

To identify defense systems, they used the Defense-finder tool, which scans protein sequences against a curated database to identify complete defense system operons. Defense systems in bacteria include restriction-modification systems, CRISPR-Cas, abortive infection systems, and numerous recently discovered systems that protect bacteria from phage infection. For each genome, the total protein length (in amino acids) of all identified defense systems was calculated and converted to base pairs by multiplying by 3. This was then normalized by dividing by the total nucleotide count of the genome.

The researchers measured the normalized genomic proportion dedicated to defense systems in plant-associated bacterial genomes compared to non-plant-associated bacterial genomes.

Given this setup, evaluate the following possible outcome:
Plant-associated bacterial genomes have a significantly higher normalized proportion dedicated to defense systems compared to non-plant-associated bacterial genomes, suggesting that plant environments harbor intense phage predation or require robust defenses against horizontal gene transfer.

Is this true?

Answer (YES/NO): NO